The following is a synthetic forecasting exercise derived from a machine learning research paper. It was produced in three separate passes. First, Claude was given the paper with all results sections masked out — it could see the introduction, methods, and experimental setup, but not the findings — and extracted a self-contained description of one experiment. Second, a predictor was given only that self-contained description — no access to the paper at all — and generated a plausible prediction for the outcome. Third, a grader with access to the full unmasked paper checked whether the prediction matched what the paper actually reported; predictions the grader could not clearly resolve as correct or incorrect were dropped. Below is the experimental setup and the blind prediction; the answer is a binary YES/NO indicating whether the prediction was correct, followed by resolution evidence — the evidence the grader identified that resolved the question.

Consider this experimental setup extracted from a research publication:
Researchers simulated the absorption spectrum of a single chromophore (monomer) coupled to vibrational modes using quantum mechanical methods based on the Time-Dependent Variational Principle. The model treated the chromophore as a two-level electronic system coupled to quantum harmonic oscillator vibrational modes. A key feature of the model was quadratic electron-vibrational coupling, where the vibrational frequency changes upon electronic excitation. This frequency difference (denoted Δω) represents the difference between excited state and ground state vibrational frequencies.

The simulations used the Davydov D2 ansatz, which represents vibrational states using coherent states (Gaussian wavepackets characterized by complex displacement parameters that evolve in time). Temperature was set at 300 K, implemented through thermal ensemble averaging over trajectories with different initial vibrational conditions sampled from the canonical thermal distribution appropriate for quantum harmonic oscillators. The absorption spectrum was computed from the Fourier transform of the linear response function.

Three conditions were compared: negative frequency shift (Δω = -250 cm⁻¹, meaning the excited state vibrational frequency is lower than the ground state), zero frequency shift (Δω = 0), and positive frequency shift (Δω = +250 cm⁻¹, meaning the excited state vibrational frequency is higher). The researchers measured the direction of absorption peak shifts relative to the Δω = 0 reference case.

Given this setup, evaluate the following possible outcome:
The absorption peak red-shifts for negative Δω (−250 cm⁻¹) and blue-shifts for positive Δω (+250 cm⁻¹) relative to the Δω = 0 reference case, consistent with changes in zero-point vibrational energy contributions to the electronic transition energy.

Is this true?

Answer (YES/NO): NO